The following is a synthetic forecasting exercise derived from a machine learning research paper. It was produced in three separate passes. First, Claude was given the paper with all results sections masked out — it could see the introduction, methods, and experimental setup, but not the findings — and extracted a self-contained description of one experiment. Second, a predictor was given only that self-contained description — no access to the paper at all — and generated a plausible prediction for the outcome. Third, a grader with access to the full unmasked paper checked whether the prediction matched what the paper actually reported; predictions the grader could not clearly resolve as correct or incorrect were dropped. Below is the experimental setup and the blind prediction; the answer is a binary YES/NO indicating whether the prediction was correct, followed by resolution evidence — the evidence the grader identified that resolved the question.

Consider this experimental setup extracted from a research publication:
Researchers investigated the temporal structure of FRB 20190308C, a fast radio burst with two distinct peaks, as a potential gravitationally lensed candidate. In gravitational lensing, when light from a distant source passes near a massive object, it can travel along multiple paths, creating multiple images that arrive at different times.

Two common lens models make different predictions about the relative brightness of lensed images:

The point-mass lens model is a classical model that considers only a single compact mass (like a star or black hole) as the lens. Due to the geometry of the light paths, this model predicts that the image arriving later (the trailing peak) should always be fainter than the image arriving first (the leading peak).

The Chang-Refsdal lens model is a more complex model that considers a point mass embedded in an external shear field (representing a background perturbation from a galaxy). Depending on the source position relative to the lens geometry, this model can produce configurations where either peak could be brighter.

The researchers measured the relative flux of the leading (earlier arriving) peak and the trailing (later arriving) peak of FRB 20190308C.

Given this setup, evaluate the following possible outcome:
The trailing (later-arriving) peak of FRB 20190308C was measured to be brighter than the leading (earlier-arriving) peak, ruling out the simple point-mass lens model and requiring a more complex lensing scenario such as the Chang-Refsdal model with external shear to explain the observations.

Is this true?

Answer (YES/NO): YES